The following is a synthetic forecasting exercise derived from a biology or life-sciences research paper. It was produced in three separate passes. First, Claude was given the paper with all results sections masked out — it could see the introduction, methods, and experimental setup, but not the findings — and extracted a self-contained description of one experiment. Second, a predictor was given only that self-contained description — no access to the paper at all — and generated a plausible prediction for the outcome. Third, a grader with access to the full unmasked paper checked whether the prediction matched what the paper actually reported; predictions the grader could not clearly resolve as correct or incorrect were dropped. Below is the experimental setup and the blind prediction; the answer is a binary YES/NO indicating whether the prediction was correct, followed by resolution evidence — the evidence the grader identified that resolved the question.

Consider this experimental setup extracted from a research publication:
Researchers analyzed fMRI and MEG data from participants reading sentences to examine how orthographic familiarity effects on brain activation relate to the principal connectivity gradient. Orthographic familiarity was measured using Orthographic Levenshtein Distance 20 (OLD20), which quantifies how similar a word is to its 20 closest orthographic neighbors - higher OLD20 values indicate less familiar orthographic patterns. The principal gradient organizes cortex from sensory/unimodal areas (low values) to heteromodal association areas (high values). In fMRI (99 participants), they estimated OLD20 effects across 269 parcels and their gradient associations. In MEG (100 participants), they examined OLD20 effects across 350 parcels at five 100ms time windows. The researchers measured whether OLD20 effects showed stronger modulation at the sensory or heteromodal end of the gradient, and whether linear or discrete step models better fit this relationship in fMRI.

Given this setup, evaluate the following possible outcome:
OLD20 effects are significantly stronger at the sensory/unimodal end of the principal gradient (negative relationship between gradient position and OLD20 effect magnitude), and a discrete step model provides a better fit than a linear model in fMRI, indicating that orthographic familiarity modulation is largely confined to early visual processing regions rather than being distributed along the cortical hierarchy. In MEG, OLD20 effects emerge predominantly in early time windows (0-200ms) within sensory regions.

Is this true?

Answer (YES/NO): NO